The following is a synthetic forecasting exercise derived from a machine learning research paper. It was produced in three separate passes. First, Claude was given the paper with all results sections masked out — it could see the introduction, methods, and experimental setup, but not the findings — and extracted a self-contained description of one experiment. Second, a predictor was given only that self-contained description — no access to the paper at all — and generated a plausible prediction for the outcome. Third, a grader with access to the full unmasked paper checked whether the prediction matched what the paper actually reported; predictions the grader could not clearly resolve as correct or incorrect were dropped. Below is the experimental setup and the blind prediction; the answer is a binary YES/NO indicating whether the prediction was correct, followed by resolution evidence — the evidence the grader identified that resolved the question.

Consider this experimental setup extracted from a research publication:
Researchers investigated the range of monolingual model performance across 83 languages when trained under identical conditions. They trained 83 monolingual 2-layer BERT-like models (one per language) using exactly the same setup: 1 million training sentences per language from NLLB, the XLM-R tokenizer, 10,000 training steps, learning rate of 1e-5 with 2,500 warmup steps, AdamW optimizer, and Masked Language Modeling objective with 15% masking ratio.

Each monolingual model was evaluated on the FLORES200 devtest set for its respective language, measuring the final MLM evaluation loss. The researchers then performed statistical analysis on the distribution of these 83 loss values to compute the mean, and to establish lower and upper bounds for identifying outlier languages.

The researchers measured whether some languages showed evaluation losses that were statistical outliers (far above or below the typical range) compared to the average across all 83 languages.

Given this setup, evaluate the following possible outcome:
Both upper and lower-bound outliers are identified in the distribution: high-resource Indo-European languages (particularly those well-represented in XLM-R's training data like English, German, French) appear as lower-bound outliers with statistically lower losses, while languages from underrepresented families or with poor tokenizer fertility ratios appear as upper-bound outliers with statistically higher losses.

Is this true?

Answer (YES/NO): NO